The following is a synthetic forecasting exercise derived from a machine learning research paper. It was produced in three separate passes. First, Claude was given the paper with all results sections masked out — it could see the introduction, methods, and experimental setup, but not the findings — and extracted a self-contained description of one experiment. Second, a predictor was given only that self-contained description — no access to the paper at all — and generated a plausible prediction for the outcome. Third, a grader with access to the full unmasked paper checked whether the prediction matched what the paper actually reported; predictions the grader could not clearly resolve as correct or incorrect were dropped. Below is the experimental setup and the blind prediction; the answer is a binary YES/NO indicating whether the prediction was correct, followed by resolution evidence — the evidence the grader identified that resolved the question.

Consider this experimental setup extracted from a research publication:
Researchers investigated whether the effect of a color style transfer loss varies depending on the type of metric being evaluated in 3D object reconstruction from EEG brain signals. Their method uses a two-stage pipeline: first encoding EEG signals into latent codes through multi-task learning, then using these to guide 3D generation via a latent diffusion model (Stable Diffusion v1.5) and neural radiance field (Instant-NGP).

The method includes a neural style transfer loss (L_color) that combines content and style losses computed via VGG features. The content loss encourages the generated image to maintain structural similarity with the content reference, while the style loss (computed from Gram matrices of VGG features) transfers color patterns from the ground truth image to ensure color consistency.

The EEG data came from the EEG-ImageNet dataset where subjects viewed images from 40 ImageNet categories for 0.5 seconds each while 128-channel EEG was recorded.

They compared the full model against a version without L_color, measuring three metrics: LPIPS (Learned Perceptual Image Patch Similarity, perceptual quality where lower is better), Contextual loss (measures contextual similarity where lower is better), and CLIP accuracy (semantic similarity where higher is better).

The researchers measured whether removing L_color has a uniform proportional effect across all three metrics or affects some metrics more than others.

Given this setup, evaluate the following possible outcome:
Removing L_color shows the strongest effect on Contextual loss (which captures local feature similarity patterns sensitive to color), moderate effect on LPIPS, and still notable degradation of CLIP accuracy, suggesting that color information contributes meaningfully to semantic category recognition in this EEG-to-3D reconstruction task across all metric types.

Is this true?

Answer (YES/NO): NO